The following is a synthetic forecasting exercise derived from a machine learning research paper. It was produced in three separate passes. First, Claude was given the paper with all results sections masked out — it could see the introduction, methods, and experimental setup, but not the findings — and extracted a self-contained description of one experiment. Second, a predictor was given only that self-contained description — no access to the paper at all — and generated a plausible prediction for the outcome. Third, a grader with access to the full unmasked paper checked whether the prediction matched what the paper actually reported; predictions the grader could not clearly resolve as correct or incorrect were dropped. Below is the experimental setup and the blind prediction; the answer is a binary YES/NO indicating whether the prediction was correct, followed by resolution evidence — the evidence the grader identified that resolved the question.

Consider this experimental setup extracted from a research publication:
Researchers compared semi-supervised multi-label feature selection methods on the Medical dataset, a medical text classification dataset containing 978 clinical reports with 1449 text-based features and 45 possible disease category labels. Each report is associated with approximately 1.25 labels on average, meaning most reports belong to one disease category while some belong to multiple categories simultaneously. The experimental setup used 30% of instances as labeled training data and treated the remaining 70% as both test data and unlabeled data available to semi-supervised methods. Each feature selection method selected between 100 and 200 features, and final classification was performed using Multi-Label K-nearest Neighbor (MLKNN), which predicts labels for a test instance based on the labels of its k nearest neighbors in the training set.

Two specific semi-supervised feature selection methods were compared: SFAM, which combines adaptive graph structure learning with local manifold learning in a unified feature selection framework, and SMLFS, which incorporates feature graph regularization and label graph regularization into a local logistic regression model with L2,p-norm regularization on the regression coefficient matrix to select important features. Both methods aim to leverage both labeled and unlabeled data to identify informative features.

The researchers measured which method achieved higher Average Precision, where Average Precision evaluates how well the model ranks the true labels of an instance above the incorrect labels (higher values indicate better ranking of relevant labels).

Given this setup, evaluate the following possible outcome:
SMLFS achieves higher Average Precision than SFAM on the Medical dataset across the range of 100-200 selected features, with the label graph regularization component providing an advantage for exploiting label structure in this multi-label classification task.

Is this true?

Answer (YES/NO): NO